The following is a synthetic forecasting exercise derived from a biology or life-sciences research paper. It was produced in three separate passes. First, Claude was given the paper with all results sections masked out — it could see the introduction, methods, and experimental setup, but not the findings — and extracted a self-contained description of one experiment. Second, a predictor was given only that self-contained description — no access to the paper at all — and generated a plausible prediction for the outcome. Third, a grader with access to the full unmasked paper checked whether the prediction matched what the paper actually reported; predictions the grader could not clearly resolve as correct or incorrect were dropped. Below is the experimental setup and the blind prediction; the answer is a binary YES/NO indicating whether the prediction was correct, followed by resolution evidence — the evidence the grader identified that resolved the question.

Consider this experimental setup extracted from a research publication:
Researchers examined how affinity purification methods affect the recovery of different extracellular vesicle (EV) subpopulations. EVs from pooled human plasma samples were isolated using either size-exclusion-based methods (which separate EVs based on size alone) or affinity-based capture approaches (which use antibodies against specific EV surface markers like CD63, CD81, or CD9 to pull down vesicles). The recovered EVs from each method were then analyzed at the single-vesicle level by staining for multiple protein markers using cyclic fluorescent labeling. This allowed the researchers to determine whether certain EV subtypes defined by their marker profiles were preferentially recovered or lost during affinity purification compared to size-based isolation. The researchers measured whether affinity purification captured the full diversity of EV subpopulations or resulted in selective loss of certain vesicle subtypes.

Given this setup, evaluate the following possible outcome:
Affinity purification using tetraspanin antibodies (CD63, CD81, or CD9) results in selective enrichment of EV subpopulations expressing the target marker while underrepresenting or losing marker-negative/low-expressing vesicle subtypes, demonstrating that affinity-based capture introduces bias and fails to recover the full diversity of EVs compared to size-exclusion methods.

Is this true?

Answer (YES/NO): YES